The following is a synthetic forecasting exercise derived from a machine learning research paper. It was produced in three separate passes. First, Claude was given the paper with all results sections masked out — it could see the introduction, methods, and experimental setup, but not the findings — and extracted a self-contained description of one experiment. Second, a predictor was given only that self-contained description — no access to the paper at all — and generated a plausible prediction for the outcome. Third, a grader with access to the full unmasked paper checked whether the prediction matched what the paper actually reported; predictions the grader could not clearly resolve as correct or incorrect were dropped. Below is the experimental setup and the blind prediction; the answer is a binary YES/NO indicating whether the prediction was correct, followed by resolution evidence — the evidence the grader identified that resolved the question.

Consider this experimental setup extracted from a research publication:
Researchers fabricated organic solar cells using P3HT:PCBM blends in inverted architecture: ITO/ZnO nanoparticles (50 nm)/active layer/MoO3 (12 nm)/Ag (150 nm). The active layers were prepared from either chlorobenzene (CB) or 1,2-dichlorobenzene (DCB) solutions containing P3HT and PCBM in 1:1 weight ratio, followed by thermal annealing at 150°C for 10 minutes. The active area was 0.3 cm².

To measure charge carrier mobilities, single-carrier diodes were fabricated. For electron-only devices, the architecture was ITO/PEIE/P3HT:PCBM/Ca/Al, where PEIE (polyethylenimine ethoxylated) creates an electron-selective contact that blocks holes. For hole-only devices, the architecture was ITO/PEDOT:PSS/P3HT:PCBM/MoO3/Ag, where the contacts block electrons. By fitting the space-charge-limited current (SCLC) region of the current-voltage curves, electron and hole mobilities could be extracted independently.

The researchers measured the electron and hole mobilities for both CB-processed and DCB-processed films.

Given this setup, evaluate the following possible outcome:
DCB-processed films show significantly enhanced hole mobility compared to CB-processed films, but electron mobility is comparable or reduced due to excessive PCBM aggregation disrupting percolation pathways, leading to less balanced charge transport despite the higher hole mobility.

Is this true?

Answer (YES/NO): NO